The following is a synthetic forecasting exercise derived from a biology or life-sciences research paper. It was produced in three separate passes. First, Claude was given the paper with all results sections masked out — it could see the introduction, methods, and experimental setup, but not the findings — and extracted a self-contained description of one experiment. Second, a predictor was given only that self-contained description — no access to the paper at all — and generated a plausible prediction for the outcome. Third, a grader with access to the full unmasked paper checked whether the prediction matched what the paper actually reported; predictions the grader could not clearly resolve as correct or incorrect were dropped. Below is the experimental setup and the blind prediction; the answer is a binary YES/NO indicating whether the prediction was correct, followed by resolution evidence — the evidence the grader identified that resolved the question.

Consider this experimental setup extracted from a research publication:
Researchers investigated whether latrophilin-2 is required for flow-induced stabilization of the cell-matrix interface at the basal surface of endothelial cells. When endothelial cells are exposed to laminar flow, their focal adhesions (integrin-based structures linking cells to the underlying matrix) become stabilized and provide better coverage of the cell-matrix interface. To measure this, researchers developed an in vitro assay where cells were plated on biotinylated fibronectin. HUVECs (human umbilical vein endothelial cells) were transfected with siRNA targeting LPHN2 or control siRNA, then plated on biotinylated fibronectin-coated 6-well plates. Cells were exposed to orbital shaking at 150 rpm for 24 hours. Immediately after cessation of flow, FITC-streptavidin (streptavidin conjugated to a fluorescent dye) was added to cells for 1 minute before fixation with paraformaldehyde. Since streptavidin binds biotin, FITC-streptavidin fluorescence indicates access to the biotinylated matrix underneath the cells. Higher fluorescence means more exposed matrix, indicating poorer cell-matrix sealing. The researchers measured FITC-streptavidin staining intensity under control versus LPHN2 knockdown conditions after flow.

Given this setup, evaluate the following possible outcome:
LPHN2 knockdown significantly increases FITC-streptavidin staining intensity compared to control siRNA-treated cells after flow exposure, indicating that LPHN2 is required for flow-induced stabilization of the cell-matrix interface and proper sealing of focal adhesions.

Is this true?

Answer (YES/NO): YES